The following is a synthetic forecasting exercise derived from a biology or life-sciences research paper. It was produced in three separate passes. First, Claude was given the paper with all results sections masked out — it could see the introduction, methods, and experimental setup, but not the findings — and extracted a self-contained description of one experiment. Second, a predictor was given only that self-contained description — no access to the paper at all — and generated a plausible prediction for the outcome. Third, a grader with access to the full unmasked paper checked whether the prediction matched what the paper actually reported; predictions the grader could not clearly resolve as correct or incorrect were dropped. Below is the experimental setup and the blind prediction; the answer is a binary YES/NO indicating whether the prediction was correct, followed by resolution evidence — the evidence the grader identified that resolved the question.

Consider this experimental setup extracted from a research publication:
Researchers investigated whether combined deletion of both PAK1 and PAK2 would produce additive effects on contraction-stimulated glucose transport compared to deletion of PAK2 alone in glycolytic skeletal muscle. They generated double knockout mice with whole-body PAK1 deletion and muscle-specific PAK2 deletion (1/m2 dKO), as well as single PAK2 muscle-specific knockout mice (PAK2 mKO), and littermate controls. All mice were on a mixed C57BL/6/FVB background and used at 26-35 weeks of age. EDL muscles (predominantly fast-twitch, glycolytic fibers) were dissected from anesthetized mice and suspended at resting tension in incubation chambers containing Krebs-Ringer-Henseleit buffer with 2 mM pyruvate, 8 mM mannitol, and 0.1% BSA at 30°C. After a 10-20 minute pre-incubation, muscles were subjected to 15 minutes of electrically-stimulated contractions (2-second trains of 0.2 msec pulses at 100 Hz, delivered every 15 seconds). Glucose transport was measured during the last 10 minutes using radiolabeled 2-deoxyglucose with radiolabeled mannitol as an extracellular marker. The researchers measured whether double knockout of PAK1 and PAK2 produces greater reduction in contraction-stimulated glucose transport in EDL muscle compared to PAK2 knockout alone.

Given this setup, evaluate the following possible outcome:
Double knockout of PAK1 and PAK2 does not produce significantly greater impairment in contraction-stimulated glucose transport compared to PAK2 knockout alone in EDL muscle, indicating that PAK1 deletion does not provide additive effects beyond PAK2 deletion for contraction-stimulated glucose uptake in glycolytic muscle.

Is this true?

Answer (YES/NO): YES